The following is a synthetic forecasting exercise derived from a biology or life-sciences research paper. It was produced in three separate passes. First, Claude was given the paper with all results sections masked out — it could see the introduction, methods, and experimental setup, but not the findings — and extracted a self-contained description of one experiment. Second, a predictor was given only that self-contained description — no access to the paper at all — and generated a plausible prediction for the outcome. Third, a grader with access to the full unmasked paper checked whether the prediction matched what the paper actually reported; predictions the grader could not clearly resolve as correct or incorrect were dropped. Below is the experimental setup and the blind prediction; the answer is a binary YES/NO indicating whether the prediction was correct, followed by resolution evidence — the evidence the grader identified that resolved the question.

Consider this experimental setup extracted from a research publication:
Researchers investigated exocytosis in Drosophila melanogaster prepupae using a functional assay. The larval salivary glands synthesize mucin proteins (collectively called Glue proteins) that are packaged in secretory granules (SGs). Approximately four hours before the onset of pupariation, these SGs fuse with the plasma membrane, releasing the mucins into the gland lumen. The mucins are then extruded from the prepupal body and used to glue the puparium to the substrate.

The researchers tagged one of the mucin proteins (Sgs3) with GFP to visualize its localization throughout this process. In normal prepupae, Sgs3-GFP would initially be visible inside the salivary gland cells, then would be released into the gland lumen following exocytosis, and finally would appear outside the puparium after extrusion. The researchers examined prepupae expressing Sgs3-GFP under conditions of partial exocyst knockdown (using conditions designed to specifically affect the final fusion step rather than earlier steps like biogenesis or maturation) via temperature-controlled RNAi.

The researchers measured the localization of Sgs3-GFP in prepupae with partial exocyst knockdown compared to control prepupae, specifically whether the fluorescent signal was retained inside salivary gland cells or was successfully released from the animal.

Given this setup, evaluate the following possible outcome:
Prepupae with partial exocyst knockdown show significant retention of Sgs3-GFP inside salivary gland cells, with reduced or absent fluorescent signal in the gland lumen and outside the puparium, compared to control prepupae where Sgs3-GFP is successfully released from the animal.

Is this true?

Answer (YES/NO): YES